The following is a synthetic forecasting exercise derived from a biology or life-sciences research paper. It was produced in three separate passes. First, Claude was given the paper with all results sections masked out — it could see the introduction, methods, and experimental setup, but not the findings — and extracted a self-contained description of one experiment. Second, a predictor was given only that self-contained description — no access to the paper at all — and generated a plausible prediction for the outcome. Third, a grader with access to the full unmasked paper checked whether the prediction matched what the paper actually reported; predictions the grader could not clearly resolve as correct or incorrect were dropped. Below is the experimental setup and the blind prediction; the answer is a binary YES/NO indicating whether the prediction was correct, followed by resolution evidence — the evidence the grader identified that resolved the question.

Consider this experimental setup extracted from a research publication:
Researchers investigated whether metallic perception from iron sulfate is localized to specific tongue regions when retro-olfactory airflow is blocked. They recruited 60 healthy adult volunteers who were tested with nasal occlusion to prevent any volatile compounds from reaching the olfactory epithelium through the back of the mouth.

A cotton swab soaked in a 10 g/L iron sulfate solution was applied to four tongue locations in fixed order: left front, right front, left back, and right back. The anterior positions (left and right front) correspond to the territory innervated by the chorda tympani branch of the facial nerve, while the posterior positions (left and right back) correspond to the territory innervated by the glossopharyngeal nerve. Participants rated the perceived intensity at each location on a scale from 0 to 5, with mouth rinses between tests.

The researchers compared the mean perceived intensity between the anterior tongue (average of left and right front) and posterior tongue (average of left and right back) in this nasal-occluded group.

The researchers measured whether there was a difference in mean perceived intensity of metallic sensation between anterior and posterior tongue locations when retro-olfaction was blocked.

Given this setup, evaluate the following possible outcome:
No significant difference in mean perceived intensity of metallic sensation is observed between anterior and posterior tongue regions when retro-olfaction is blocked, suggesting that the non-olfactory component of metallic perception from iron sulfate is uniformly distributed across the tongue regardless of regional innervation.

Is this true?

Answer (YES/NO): YES